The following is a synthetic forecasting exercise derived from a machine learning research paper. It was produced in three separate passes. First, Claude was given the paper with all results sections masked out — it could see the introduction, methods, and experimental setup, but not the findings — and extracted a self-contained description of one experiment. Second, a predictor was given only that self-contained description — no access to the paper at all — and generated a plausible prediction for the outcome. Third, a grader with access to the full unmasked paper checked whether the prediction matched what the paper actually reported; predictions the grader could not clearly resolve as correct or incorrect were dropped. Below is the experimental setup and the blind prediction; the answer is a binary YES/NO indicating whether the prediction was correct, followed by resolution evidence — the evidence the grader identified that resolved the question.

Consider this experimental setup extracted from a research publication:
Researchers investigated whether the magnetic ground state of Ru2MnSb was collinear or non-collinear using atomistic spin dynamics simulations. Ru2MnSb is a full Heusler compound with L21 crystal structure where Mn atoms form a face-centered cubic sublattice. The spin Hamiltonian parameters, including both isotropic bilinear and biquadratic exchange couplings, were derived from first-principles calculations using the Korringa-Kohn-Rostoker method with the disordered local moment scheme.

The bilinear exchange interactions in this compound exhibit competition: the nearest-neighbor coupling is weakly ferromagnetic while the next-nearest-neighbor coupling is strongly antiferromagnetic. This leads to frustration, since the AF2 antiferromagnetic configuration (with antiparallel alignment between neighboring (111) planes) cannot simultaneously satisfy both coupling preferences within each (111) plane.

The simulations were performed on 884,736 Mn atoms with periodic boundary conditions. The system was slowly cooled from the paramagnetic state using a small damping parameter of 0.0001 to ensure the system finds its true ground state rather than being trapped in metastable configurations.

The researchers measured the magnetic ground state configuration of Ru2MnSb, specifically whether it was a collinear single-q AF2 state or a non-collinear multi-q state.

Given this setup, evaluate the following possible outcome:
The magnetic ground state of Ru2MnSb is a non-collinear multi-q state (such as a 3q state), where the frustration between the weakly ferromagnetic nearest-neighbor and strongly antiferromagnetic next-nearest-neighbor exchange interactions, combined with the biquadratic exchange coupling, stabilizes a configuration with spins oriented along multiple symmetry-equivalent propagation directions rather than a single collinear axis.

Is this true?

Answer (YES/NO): YES